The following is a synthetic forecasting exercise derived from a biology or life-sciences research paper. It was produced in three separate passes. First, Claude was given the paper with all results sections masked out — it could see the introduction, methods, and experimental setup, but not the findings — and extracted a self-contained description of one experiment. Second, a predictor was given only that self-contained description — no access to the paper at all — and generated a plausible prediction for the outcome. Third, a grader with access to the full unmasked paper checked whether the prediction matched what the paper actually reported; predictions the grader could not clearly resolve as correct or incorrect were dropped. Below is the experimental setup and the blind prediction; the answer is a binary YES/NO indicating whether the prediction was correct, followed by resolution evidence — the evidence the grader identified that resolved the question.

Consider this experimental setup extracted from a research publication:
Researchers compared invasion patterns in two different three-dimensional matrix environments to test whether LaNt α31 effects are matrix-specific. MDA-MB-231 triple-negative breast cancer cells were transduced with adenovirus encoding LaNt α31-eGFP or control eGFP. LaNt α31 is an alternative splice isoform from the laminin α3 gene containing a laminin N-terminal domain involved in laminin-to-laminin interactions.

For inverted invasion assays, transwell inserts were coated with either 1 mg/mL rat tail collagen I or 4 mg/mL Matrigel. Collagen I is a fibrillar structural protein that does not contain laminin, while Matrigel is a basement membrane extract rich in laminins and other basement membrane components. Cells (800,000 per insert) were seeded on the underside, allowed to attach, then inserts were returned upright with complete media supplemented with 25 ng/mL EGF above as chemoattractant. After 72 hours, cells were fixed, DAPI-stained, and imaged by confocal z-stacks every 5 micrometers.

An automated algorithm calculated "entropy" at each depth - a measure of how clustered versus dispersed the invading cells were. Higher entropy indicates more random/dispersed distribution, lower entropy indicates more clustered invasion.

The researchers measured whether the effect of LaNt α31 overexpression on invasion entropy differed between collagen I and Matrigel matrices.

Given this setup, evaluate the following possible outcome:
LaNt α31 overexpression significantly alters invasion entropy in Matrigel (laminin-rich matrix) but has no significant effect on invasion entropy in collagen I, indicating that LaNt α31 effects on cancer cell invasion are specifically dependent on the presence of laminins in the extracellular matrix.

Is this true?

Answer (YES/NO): NO